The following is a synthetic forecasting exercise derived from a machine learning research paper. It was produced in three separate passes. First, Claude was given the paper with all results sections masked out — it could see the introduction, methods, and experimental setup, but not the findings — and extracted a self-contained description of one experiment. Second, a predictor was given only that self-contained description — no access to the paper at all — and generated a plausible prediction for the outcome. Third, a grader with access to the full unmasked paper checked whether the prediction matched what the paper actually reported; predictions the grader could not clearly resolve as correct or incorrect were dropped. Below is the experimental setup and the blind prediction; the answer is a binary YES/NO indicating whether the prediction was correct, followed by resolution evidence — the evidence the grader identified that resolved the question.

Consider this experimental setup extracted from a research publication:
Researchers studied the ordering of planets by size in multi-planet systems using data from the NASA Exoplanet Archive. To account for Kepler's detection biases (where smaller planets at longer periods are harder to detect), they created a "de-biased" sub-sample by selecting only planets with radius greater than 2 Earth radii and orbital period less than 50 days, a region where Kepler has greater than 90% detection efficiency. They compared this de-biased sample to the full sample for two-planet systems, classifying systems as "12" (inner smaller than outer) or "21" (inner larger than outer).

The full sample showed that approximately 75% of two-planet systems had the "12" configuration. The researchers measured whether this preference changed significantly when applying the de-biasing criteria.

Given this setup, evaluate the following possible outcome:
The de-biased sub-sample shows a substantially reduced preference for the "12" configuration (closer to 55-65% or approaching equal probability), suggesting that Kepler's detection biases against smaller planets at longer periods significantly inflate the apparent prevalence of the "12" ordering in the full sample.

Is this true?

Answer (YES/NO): NO